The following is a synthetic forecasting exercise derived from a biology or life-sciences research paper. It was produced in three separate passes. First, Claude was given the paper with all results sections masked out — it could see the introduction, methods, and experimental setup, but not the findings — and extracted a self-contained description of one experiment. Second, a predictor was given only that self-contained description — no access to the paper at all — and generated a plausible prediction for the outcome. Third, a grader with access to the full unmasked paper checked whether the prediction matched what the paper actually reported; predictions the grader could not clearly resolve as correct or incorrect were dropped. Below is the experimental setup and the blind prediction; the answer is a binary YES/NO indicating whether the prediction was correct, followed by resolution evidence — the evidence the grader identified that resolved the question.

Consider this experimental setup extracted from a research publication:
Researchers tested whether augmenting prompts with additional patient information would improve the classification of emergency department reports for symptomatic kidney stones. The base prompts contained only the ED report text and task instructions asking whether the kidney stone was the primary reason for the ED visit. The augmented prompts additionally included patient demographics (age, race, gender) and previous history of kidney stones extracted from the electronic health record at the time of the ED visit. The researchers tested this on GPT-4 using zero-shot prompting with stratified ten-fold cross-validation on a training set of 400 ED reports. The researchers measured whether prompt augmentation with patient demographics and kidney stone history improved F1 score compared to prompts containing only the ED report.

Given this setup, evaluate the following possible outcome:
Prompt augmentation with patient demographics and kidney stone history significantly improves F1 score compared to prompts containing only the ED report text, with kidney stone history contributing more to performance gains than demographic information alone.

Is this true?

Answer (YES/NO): NO